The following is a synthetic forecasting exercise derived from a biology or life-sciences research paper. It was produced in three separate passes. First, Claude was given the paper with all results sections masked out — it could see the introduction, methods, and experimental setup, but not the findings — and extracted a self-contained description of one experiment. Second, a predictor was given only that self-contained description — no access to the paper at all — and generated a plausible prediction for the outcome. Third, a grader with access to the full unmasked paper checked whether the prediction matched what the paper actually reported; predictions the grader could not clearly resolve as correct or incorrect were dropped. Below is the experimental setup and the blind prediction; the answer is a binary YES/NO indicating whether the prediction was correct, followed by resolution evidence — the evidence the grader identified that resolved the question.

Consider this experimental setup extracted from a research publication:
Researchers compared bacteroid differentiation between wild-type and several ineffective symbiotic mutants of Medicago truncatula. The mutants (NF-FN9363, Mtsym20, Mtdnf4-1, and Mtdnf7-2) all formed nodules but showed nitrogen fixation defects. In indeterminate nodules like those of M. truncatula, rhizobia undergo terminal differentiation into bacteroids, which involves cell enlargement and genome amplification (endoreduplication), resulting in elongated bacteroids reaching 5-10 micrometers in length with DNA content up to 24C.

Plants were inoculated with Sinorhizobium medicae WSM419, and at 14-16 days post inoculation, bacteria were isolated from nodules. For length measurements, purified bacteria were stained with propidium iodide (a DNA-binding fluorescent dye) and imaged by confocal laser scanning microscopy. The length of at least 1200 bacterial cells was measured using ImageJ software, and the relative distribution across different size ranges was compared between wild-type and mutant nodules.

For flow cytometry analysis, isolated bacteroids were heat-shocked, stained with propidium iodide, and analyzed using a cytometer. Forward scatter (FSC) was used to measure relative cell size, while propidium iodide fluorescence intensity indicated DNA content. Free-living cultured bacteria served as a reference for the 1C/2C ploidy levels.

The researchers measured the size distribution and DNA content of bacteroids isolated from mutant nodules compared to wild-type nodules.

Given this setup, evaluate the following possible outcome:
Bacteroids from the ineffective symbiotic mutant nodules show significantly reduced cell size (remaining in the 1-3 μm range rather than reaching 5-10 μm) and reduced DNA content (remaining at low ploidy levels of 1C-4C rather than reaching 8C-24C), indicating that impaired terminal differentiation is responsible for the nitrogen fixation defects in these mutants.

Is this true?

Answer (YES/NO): NO